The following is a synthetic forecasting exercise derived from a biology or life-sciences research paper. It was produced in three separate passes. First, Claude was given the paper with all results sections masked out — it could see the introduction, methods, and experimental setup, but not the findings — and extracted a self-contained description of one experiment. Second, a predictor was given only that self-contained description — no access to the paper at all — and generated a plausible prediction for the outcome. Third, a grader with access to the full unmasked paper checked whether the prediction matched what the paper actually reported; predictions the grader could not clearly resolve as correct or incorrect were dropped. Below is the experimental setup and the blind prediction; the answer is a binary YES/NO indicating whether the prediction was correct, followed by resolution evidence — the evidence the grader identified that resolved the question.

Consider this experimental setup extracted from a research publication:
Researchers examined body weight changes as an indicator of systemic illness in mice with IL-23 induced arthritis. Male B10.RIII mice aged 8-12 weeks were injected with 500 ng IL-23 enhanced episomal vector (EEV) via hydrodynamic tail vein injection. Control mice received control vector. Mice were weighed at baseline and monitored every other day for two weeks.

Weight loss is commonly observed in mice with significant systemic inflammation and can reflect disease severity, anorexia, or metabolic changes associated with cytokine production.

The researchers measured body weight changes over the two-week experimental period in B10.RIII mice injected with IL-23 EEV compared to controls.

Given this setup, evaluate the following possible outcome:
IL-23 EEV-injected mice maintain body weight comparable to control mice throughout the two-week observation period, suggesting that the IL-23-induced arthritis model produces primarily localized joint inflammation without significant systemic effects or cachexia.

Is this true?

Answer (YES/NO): NO